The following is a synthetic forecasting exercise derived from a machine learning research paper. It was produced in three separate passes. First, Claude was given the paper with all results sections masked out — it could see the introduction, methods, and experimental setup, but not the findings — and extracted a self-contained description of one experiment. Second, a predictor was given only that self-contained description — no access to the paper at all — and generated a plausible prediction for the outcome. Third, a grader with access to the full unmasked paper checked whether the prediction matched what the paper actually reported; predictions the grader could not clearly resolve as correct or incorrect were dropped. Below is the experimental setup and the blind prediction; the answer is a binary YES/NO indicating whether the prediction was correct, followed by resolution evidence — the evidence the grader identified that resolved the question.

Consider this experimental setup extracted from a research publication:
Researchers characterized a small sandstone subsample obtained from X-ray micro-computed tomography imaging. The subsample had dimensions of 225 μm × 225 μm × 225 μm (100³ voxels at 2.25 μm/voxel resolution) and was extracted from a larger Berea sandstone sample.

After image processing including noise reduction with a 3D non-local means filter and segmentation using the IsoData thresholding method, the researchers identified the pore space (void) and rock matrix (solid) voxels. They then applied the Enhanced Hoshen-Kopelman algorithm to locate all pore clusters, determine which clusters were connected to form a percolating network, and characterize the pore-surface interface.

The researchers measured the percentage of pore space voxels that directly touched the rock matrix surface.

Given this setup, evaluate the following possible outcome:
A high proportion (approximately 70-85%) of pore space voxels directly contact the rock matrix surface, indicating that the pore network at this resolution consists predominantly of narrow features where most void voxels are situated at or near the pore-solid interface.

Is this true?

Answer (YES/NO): NO